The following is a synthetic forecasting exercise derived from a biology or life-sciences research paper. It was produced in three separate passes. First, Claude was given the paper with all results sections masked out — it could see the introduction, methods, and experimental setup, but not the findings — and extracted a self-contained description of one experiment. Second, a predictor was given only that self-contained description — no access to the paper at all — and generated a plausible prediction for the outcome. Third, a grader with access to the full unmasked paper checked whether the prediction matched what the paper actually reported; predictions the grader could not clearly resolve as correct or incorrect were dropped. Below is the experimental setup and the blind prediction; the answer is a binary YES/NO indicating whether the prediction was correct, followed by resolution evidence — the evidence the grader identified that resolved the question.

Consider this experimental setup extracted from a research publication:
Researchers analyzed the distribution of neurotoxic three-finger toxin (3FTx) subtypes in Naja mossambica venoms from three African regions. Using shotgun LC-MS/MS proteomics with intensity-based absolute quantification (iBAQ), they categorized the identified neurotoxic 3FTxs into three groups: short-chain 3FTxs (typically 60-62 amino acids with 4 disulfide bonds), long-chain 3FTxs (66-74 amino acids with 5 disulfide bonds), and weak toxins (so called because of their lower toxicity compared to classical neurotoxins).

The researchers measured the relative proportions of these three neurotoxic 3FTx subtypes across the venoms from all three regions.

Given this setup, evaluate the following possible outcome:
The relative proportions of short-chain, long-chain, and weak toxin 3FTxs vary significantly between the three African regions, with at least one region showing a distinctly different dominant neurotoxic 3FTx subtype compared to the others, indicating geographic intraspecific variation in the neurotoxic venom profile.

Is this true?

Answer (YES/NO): NO